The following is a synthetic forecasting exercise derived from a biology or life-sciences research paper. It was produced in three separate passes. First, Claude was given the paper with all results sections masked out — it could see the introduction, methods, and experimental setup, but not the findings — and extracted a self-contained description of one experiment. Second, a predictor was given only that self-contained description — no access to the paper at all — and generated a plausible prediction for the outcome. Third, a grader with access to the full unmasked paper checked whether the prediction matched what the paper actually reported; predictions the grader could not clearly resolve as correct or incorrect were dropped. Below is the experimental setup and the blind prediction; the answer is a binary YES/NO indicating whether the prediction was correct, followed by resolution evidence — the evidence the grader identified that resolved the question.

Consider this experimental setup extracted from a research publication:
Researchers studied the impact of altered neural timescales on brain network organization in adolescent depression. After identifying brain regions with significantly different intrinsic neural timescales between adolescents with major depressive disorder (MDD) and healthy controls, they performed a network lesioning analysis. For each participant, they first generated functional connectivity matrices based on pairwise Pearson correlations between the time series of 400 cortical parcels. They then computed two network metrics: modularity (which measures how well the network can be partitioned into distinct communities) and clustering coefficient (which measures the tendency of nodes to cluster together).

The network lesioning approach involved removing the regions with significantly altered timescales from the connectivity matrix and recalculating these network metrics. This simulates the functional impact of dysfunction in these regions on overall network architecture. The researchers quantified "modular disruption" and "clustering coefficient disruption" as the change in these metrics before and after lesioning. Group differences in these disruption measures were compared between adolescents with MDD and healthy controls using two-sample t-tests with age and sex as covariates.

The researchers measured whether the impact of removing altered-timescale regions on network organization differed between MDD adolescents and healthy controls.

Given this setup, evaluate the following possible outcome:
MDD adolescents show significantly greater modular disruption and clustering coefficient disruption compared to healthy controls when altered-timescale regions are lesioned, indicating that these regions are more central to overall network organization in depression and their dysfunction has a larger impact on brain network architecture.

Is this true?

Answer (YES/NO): YES